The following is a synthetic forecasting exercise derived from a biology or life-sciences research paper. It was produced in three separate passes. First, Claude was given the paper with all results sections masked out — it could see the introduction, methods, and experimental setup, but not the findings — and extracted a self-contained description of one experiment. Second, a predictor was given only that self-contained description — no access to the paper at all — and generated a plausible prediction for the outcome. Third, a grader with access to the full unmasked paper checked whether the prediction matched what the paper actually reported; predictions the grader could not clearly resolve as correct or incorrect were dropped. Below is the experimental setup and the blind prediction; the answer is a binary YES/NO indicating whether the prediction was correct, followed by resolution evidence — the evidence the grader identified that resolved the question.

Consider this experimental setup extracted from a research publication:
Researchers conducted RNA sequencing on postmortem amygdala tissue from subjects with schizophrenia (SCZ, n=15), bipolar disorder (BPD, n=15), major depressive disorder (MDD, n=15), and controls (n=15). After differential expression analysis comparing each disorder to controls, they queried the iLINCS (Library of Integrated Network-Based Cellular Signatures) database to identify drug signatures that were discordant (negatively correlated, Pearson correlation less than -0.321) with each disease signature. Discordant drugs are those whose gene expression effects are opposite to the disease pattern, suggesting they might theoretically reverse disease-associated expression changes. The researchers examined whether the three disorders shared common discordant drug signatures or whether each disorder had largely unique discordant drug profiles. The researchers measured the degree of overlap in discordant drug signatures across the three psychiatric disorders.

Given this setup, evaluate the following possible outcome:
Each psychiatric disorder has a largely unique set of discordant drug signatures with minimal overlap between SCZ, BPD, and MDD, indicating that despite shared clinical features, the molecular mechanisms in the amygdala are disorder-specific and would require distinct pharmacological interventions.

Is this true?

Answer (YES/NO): NO